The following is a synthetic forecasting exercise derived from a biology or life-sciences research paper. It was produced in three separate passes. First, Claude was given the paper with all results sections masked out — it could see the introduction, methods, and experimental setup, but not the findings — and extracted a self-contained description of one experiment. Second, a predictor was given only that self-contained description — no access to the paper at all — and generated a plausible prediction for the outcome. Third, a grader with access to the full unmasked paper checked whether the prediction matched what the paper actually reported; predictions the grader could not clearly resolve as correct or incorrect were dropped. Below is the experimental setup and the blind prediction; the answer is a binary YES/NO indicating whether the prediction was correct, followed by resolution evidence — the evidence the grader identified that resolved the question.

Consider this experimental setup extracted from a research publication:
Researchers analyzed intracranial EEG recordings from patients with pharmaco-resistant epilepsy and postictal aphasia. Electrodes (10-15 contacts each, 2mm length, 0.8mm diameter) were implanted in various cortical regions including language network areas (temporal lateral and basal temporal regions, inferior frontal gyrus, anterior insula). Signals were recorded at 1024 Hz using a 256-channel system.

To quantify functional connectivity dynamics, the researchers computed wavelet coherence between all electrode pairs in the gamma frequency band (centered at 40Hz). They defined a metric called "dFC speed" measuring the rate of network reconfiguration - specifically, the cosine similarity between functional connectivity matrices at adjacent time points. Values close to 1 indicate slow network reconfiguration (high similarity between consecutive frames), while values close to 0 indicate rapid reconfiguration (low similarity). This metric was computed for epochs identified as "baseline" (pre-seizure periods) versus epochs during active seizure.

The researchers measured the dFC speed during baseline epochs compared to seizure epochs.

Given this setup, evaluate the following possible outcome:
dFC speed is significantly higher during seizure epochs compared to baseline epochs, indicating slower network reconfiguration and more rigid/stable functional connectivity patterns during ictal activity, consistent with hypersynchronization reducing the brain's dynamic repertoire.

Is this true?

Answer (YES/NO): NO